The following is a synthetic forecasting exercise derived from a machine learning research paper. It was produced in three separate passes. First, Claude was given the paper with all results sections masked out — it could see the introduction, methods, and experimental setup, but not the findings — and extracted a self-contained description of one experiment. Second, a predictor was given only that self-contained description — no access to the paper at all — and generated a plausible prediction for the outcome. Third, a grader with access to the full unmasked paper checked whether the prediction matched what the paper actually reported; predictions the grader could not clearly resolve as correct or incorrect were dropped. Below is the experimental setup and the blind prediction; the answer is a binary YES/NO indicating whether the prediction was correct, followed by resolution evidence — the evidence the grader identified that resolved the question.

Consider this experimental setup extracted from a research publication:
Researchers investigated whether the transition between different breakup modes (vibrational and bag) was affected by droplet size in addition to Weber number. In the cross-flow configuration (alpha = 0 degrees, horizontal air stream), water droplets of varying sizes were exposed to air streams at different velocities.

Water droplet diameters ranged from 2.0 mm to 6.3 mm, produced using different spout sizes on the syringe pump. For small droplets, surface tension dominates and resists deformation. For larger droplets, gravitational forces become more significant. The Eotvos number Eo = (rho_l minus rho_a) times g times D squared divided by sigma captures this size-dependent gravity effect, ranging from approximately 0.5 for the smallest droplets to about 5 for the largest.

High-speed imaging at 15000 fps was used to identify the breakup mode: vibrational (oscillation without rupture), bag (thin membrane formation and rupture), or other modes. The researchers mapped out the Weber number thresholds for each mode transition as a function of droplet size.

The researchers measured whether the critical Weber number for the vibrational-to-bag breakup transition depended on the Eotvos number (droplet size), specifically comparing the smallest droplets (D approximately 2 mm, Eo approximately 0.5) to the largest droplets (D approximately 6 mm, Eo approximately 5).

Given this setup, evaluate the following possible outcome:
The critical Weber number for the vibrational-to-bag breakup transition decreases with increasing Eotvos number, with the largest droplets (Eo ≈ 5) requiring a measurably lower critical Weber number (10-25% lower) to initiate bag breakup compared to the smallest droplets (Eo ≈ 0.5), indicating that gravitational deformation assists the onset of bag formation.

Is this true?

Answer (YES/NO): NO